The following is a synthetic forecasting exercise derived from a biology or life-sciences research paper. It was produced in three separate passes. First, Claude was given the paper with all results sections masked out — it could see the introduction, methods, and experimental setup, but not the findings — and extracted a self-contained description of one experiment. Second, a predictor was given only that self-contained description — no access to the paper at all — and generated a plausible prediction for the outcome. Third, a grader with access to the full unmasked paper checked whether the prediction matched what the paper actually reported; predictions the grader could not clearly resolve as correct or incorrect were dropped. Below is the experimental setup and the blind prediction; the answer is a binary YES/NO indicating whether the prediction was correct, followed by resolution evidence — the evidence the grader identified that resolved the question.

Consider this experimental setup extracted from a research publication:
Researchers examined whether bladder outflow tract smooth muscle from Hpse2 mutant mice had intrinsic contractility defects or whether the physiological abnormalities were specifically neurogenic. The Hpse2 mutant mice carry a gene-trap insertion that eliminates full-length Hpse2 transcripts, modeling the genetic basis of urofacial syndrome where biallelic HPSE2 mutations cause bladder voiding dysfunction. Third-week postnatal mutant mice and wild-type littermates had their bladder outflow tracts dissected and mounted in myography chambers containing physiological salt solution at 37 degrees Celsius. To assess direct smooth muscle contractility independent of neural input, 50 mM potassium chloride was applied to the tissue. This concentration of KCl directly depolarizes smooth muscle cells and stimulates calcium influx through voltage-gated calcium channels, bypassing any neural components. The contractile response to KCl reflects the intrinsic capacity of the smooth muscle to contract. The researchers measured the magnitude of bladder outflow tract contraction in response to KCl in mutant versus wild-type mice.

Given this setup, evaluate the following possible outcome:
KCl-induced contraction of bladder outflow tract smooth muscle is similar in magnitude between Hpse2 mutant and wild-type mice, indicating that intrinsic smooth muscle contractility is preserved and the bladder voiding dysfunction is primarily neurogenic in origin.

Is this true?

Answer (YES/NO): YES